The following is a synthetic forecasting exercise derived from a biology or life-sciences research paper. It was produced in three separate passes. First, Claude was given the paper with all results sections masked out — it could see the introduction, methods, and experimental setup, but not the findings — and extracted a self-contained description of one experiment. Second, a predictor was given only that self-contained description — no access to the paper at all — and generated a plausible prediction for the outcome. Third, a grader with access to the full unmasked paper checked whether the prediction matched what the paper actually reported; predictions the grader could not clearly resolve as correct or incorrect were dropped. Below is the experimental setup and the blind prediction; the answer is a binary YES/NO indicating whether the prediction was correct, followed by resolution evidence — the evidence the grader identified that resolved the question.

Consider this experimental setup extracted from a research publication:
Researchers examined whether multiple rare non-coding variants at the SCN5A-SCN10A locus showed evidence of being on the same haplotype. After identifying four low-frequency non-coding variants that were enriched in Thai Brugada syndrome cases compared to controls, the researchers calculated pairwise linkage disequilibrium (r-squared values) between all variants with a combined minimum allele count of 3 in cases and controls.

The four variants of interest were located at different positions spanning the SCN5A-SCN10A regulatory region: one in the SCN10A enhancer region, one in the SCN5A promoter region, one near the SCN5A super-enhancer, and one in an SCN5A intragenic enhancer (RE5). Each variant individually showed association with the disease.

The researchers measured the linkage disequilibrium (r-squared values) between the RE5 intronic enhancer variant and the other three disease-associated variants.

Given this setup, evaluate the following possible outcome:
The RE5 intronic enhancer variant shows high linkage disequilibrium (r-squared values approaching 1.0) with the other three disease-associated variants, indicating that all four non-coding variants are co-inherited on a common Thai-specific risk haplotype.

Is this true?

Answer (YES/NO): NO